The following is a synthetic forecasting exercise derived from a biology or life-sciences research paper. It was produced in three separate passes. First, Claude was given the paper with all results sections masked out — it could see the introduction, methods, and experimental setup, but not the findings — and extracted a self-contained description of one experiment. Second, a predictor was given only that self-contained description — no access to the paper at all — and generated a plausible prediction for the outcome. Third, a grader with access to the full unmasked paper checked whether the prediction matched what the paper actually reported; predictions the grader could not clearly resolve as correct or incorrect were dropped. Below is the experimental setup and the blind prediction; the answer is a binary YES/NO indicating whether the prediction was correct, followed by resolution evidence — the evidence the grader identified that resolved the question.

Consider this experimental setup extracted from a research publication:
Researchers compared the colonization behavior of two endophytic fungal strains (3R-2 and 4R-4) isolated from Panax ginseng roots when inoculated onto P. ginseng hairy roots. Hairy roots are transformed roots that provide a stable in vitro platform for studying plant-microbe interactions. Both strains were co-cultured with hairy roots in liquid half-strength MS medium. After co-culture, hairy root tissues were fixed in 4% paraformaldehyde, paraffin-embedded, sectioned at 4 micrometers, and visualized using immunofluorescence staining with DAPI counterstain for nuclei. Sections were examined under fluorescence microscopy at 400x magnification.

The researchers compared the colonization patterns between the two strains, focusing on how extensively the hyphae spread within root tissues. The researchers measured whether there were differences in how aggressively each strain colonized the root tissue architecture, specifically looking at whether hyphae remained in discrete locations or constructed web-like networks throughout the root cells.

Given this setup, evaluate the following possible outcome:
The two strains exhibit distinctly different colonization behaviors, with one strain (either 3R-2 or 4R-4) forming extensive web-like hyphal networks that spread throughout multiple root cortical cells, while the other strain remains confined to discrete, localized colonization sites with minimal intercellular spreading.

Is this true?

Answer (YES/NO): YES